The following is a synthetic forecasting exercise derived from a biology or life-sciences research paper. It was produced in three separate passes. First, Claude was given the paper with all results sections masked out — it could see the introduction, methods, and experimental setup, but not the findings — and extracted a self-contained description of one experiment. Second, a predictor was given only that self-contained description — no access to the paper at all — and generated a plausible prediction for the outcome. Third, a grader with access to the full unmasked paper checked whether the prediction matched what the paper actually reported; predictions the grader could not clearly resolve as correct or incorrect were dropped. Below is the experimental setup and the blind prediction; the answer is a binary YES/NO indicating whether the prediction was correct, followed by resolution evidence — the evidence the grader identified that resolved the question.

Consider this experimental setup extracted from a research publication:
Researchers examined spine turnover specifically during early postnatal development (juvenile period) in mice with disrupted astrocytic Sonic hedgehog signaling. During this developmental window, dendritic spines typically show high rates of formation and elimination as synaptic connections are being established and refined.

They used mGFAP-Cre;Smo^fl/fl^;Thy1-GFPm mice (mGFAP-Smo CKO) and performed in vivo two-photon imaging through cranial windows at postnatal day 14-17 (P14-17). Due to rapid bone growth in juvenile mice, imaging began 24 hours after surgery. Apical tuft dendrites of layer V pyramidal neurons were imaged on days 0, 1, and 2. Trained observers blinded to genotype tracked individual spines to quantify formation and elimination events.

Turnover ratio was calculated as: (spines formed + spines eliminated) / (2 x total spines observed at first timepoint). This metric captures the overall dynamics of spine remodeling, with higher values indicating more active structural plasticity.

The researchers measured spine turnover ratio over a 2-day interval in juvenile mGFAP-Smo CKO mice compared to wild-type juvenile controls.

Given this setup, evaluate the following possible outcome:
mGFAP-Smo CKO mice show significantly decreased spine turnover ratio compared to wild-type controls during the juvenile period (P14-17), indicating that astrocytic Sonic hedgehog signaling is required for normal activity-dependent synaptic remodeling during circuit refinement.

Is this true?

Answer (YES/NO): NO